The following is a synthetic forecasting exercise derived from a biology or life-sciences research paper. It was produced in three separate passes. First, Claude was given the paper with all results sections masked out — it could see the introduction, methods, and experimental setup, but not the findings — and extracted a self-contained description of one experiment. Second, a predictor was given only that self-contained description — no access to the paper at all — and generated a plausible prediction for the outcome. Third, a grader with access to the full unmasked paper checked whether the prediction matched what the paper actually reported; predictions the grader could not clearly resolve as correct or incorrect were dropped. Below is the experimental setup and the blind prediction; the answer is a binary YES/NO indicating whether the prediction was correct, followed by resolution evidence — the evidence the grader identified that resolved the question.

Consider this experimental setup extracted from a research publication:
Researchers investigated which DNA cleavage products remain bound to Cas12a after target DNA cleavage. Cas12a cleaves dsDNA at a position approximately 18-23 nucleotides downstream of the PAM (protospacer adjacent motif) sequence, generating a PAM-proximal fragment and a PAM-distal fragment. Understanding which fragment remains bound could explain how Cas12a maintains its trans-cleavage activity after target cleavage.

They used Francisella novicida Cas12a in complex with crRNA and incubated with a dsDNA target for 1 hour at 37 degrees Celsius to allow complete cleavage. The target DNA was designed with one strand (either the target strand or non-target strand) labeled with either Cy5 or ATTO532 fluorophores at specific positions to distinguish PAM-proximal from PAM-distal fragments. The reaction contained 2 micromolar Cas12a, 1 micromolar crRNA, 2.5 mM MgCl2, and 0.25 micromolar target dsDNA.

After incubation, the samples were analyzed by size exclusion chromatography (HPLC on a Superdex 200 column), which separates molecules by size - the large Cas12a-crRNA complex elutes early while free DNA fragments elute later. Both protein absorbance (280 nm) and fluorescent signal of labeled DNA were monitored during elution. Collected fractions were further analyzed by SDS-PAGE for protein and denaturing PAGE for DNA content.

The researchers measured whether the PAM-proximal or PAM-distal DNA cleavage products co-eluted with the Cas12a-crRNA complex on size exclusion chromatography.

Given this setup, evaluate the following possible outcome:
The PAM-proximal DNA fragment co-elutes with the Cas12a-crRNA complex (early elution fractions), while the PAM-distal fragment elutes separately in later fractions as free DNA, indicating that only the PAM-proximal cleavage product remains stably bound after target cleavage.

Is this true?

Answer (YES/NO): YES